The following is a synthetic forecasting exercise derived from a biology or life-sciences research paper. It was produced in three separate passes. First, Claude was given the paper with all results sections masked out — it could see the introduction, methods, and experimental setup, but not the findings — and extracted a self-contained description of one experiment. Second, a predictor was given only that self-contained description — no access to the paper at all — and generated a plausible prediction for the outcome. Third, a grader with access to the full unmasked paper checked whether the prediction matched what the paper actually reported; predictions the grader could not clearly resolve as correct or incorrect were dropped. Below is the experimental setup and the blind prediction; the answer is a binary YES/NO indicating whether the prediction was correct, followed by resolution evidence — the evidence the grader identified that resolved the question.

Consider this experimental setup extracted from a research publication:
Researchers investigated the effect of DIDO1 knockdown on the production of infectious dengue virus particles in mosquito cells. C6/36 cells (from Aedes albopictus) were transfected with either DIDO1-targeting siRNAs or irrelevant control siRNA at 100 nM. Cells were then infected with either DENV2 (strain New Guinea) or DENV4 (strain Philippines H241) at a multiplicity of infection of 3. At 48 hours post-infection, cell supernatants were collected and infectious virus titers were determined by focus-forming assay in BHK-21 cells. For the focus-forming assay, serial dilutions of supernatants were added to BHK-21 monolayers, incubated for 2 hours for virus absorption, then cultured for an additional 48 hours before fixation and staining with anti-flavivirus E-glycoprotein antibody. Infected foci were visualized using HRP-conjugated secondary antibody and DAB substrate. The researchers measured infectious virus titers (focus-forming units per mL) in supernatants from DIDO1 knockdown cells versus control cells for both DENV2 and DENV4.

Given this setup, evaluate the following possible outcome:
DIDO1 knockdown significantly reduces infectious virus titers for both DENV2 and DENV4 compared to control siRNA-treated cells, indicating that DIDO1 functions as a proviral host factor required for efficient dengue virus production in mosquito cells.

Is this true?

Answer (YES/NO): YES